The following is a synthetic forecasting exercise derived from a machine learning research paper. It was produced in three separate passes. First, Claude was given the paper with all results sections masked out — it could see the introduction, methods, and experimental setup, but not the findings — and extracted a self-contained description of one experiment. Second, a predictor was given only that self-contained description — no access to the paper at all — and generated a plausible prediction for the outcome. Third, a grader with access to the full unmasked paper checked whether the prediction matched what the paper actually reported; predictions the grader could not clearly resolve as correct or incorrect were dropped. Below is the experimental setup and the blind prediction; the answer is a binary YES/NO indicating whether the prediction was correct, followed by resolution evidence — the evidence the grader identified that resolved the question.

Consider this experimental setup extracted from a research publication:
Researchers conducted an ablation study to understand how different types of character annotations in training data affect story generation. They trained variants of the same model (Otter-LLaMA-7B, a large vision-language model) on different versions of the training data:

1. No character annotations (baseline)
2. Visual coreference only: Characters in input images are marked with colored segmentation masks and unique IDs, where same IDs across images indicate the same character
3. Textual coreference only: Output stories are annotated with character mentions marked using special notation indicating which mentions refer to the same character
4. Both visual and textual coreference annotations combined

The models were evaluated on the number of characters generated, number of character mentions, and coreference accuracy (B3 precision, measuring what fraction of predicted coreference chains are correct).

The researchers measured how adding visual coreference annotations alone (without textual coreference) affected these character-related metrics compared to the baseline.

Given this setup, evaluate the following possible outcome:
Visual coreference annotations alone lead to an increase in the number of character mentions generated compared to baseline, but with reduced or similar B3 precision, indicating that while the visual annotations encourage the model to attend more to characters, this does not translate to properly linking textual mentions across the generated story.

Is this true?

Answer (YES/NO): NO